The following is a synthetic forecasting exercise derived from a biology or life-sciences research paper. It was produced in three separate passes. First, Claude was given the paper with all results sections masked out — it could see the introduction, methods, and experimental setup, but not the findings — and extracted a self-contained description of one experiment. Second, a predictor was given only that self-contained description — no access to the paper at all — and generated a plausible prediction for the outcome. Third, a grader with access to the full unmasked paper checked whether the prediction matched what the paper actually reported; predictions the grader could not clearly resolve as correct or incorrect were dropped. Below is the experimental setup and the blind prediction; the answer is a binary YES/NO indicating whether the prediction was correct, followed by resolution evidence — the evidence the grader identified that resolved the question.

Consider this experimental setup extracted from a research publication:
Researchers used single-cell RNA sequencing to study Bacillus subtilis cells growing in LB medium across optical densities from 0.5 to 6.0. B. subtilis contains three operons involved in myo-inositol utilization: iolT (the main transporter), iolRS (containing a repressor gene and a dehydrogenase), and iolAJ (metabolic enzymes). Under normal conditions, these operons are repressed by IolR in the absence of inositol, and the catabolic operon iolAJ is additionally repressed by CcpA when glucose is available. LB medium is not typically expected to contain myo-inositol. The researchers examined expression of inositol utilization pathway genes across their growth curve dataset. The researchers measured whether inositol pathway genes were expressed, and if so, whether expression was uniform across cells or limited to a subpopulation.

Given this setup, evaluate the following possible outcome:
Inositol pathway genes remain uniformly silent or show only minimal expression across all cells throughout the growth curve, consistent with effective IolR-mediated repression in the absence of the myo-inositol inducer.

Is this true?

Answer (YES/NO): NO